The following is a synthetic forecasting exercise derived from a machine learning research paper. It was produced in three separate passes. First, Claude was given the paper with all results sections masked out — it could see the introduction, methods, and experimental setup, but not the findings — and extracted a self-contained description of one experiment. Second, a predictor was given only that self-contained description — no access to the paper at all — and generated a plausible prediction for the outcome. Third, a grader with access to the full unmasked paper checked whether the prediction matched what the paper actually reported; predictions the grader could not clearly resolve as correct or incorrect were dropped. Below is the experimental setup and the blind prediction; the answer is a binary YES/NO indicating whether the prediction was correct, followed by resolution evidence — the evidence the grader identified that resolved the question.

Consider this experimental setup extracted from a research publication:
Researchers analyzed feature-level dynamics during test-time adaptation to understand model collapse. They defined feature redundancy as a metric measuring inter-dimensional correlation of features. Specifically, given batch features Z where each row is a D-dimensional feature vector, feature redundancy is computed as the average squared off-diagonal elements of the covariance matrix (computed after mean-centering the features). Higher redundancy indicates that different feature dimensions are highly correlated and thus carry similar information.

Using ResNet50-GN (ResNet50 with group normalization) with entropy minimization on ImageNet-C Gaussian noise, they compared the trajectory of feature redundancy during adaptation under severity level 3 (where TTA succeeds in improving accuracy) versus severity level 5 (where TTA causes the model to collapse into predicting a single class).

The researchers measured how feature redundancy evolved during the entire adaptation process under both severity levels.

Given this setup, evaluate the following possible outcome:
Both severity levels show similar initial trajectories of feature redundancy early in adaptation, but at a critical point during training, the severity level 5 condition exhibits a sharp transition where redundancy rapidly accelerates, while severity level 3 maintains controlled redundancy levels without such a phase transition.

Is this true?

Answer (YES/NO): NO